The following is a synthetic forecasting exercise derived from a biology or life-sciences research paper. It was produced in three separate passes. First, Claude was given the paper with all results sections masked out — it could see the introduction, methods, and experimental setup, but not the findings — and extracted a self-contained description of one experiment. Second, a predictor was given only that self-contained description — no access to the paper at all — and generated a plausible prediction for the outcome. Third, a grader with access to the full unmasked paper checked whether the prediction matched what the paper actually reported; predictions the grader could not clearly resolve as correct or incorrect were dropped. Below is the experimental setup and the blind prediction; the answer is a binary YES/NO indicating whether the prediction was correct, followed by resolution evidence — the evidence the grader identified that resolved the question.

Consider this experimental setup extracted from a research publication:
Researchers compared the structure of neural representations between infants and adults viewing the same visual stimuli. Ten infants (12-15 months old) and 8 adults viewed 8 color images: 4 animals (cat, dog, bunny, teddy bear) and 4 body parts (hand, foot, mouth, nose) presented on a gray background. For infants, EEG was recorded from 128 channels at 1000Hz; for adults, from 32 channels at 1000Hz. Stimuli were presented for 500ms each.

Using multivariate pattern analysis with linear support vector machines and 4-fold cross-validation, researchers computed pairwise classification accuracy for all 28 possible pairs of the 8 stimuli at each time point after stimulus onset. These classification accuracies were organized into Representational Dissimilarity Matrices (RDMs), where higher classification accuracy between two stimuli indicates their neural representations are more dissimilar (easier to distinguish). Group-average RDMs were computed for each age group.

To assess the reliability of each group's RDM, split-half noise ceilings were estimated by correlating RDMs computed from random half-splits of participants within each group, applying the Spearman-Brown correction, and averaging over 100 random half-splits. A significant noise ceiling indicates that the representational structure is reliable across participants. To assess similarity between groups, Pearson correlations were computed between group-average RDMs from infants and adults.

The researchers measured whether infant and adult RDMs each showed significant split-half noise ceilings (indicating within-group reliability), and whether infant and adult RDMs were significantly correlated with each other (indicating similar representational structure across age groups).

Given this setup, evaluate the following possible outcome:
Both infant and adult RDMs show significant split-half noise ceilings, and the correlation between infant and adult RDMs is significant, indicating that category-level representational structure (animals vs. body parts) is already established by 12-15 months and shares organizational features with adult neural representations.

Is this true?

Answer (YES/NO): NO